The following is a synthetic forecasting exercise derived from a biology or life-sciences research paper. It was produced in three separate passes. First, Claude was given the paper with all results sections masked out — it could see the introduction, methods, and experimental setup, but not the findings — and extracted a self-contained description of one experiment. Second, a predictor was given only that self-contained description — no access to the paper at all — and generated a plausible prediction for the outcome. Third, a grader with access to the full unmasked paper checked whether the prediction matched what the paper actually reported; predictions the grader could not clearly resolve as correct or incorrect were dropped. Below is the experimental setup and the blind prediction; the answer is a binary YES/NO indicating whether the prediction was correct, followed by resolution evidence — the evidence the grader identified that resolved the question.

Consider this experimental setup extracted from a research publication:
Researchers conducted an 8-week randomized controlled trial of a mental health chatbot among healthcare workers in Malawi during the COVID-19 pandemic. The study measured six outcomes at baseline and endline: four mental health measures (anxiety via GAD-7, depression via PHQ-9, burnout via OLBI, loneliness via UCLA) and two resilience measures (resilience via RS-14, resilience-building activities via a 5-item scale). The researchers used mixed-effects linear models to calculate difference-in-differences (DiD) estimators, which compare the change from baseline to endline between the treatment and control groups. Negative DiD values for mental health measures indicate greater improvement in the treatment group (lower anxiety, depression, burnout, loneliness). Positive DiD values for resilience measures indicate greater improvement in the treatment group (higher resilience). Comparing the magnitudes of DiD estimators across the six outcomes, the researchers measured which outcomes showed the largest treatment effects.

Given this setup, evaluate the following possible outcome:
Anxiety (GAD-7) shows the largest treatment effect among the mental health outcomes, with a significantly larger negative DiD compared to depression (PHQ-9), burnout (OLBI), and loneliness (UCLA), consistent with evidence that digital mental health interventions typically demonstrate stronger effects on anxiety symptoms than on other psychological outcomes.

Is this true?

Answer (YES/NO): NO